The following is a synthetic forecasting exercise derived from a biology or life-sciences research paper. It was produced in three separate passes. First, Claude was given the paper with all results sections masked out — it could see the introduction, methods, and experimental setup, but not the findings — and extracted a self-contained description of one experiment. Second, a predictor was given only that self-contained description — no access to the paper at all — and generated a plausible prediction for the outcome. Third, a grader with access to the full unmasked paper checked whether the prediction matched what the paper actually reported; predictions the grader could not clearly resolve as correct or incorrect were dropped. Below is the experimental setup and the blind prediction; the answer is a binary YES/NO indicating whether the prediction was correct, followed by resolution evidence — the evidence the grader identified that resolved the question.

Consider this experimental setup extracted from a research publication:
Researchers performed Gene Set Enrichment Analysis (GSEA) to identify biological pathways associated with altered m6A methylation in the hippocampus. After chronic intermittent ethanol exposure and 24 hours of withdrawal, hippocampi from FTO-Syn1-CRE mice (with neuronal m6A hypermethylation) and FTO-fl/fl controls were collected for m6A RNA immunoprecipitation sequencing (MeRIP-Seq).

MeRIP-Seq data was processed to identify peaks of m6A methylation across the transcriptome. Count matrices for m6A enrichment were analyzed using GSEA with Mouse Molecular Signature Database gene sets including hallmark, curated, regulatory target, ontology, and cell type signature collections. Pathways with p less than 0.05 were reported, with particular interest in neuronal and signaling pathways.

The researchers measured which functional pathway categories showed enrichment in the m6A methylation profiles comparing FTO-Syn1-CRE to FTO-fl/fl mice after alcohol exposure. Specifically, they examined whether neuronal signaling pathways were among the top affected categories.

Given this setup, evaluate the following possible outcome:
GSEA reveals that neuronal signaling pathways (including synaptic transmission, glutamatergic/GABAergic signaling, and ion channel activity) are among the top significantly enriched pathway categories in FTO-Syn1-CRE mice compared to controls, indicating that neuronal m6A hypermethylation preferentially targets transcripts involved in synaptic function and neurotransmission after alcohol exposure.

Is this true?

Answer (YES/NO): YES